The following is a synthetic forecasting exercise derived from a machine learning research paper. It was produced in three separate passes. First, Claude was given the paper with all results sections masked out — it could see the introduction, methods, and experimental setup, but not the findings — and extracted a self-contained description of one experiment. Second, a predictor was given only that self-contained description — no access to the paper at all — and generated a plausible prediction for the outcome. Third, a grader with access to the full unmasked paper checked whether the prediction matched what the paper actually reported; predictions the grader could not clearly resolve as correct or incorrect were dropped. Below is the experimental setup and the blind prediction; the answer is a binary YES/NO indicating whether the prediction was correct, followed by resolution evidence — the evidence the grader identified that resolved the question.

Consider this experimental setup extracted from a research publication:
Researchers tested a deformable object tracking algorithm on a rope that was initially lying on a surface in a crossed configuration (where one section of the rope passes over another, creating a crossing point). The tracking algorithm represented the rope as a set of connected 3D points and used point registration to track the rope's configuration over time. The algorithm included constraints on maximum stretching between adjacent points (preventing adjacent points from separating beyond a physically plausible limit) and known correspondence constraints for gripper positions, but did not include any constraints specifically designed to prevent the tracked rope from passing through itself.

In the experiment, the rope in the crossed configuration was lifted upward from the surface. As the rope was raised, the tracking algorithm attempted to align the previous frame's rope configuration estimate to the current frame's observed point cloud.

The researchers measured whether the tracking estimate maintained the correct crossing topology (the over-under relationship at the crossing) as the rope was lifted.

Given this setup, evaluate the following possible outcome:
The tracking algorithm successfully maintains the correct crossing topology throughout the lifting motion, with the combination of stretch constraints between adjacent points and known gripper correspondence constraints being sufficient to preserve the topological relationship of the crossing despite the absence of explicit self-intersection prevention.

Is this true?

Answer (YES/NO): NO